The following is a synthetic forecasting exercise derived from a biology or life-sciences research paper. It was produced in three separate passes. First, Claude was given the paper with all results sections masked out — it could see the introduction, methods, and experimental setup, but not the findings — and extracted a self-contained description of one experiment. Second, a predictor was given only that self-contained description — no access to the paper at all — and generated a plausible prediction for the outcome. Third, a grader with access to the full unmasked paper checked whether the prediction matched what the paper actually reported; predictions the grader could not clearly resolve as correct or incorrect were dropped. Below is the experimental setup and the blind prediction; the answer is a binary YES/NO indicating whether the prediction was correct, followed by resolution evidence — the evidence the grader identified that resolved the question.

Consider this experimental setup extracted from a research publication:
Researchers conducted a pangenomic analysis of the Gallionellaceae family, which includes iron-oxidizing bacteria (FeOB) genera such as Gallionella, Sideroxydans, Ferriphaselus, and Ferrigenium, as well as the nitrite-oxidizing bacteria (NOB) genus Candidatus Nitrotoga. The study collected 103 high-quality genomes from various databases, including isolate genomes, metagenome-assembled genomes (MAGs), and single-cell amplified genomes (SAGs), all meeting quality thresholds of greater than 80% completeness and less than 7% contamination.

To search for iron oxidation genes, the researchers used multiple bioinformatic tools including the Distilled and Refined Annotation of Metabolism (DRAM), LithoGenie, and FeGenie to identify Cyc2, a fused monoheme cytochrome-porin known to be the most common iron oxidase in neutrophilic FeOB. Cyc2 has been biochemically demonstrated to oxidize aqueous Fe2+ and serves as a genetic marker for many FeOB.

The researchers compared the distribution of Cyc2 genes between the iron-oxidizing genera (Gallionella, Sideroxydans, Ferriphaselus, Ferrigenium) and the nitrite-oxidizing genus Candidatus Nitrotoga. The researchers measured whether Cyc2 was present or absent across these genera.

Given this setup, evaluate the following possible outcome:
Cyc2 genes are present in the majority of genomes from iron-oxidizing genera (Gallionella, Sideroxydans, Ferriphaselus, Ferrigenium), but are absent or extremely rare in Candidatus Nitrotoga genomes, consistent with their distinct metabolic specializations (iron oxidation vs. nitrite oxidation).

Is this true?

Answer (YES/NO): YES